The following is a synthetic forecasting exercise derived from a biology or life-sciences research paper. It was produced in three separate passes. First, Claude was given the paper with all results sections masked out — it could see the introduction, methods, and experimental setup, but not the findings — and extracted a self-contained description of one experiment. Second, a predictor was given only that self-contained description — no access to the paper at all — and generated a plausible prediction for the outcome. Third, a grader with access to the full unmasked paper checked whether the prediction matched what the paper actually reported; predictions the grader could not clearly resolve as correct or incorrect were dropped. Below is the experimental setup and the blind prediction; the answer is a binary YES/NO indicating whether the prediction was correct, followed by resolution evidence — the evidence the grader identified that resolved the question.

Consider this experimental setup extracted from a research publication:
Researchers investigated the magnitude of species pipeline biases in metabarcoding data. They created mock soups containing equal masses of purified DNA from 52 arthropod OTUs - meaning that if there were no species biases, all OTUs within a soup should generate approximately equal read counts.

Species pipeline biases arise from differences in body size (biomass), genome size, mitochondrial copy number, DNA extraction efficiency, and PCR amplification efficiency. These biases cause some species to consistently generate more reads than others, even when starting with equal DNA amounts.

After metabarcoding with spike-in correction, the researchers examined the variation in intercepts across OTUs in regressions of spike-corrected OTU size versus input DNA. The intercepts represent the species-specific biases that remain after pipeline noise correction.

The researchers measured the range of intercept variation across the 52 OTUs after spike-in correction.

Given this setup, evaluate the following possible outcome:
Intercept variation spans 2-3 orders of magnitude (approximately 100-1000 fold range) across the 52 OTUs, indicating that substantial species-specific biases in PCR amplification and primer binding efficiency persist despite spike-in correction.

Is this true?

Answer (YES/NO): YES